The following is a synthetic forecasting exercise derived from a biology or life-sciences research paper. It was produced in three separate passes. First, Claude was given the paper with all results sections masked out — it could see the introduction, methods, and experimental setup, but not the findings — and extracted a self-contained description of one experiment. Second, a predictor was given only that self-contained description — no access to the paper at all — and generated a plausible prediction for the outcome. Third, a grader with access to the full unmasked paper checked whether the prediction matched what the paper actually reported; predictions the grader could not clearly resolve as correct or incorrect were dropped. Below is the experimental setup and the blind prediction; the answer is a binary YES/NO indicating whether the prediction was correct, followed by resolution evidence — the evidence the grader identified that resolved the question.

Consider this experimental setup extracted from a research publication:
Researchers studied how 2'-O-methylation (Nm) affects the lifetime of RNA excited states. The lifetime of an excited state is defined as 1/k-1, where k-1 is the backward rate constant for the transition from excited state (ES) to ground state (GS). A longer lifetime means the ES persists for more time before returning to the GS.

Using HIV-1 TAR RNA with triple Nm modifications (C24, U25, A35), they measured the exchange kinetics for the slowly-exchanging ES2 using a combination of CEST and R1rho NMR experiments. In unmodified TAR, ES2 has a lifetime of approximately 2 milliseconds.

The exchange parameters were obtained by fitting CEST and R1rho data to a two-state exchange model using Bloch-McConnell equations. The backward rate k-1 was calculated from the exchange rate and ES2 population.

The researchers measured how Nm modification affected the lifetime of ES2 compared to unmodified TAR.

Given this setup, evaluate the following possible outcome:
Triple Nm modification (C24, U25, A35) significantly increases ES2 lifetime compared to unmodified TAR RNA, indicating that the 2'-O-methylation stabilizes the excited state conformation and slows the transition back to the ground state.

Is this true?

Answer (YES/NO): YES